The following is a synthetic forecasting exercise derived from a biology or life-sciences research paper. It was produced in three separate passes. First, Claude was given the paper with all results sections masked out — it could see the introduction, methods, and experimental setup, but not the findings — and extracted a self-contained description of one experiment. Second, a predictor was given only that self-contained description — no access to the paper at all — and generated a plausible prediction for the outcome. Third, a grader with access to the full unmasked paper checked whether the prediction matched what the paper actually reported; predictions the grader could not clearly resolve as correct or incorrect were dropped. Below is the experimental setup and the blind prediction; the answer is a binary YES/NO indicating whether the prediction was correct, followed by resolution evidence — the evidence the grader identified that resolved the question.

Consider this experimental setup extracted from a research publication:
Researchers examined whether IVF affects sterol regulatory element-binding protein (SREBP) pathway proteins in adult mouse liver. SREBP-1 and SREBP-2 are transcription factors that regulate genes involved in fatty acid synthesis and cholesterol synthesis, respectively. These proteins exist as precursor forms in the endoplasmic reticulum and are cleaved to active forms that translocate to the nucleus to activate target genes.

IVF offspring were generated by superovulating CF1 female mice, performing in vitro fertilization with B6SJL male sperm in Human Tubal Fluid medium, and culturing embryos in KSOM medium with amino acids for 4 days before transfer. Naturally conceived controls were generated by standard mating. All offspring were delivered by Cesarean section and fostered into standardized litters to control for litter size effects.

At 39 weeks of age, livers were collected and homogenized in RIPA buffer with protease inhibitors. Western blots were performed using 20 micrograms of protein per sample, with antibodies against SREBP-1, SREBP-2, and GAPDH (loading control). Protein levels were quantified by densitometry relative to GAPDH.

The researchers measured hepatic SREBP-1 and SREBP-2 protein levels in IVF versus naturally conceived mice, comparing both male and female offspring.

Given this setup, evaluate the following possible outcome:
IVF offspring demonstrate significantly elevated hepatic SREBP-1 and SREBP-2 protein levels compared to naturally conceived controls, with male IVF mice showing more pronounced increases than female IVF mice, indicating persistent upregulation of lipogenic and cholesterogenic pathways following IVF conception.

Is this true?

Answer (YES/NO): NO